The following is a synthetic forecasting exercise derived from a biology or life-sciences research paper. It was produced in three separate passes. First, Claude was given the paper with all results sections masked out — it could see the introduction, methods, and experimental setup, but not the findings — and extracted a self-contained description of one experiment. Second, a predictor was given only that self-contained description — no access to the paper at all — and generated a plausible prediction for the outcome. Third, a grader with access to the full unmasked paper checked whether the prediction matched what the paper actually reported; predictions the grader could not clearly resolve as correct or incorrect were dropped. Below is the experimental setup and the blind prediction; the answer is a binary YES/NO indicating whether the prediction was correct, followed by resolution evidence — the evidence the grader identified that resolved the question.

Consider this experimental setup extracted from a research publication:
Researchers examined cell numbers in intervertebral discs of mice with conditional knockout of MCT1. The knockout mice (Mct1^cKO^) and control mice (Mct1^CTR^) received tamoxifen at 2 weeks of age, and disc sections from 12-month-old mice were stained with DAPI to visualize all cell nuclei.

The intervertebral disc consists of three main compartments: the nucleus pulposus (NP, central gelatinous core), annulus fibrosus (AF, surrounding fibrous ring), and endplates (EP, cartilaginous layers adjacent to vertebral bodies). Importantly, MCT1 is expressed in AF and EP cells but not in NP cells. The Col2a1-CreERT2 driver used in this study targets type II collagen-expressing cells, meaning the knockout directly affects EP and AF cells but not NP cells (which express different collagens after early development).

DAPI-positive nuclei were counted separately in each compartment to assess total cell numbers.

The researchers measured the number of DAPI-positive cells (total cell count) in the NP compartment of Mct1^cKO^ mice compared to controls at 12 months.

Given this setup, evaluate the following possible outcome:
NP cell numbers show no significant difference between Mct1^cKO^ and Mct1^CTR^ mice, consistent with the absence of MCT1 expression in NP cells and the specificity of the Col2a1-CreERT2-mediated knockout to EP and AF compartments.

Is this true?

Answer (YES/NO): NO